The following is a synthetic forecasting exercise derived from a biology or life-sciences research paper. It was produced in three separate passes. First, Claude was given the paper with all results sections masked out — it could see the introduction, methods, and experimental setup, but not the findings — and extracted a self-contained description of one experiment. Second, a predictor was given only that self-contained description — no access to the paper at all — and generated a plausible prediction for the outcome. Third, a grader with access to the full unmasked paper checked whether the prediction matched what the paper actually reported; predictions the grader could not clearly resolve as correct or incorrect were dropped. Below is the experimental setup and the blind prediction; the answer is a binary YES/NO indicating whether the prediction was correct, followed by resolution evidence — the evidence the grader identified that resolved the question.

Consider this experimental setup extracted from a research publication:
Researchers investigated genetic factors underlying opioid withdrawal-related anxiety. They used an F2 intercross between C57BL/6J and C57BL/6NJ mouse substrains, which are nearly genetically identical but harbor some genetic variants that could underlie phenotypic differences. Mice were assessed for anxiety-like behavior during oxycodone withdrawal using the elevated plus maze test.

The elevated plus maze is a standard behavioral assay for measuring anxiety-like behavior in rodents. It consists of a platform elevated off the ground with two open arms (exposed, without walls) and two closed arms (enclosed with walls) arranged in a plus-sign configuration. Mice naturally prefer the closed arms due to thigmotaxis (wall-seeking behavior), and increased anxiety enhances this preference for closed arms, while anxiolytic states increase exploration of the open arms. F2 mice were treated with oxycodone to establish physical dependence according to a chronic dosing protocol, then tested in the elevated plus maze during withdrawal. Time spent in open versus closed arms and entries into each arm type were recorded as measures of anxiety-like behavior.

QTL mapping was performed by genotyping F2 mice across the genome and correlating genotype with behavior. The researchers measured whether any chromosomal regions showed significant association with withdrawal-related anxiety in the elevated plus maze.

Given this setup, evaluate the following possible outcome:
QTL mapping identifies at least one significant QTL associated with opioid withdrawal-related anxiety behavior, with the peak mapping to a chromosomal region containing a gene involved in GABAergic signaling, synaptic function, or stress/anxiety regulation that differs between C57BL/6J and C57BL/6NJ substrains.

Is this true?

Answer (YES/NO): YES